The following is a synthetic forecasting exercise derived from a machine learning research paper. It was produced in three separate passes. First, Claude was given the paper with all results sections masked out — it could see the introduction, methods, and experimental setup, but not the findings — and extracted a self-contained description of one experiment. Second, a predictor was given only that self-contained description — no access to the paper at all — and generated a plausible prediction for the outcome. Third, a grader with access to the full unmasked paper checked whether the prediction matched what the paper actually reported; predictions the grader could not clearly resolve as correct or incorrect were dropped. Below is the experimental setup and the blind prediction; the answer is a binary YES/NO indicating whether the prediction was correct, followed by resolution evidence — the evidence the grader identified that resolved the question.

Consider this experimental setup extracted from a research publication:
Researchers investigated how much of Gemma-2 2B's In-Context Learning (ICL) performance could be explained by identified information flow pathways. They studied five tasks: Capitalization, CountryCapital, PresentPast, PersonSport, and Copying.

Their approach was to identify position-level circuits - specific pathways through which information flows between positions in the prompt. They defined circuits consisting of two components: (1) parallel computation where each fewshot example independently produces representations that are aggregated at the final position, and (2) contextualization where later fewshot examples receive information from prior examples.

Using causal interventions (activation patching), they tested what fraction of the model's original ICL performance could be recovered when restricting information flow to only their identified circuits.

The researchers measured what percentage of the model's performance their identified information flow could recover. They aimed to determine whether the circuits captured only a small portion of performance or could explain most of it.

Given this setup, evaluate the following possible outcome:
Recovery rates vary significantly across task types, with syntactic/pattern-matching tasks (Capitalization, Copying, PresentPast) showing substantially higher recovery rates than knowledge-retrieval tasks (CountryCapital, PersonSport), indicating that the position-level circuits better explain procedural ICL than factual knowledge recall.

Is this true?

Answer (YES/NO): NO